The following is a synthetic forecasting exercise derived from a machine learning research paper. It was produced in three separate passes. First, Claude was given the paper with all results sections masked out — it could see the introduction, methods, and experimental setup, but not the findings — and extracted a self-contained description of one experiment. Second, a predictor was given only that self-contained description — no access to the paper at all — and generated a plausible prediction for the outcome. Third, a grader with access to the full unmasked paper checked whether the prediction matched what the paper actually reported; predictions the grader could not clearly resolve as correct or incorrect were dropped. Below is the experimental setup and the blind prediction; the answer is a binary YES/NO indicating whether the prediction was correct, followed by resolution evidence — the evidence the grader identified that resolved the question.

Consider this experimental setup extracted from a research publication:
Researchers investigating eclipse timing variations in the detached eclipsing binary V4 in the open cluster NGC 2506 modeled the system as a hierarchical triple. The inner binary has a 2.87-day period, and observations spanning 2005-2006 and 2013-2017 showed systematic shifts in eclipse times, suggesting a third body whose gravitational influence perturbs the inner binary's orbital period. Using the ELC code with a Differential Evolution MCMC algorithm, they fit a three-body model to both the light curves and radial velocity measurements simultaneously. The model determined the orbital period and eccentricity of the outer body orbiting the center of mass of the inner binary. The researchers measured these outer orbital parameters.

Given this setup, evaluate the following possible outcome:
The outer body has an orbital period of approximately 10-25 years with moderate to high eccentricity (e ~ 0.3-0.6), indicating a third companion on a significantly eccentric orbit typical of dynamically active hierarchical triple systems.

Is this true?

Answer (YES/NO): NO